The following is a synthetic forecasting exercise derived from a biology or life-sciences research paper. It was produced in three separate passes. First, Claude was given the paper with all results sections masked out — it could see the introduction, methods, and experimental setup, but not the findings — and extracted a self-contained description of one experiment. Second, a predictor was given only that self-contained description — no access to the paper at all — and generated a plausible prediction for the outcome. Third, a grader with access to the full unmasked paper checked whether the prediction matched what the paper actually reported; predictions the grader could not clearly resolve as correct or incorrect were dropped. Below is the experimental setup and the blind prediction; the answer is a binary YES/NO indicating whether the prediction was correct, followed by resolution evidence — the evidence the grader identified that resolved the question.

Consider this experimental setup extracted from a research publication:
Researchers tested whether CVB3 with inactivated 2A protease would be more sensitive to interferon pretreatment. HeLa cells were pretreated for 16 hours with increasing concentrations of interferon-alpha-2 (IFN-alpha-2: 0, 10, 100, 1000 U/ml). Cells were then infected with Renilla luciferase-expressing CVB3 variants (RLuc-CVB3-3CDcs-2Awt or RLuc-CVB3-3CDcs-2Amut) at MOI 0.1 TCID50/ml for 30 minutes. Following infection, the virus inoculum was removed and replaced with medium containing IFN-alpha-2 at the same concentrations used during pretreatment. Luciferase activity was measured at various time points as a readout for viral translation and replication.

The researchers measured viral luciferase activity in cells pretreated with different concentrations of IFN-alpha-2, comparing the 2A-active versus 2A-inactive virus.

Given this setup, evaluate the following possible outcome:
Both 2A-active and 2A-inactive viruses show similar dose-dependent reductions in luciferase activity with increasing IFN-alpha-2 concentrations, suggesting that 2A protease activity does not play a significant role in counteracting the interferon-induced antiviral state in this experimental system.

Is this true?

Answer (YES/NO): NO